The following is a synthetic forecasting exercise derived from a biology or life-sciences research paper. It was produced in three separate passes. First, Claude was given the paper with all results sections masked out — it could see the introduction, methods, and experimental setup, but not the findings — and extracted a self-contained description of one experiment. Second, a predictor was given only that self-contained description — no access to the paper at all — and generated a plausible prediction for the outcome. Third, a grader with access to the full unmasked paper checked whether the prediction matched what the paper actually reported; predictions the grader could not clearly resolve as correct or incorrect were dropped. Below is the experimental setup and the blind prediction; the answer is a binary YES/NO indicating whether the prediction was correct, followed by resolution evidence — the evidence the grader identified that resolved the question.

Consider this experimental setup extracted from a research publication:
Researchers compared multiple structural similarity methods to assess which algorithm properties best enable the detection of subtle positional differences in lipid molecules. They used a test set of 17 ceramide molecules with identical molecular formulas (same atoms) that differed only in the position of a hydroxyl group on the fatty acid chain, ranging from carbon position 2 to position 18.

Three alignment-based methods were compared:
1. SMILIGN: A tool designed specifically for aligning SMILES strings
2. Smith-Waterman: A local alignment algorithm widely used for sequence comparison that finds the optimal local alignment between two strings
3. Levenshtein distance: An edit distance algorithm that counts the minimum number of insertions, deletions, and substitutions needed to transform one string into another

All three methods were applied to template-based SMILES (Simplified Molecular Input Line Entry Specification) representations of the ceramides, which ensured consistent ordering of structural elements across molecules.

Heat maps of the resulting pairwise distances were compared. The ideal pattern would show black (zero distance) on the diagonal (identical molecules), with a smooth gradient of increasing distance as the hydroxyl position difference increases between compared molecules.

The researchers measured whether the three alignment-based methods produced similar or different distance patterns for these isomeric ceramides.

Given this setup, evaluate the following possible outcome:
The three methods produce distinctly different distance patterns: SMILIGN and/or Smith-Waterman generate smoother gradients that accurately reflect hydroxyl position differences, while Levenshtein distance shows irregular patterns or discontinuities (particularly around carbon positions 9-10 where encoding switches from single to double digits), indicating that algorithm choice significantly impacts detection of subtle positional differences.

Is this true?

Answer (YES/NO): NO